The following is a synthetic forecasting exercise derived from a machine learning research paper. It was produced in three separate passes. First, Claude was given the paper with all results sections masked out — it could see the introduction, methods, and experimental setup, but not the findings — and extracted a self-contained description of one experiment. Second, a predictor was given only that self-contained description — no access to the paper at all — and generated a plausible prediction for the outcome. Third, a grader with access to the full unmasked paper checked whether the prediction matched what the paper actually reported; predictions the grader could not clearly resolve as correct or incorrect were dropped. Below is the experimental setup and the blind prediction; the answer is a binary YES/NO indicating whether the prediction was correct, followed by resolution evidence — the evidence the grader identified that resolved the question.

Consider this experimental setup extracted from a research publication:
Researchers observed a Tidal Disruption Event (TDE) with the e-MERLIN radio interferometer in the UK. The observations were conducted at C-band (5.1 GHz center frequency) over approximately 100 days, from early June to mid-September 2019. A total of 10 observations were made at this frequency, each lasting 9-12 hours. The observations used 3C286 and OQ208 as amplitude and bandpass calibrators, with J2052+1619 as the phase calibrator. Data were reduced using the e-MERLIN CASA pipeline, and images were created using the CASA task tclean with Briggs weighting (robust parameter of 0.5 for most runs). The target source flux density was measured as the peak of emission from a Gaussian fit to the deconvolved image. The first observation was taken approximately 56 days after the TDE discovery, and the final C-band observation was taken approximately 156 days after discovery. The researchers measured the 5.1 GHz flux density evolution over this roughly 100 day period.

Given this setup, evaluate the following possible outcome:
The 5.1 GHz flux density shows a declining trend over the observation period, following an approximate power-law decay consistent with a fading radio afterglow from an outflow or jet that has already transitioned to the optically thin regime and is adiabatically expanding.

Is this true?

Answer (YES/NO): NO